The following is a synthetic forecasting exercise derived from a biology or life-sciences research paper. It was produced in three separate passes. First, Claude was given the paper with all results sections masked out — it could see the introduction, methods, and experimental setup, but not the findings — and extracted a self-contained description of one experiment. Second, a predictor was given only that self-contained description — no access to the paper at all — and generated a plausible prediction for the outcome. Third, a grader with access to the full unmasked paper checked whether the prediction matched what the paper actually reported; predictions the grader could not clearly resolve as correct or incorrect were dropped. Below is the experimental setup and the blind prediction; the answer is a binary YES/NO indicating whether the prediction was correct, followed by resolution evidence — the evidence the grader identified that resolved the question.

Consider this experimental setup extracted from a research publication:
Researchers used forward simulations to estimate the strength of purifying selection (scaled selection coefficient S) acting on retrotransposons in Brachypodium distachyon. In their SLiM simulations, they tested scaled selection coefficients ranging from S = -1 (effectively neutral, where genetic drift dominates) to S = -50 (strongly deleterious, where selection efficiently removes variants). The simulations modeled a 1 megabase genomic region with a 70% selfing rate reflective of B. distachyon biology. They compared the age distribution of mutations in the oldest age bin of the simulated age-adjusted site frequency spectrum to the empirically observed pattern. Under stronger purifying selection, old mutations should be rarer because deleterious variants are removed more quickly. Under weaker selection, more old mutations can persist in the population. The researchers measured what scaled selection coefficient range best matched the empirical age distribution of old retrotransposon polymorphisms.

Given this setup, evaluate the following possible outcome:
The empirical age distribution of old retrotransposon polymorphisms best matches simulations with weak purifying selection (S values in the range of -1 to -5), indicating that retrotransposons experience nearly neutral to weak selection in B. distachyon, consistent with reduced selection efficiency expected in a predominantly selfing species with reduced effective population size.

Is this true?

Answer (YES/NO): NO